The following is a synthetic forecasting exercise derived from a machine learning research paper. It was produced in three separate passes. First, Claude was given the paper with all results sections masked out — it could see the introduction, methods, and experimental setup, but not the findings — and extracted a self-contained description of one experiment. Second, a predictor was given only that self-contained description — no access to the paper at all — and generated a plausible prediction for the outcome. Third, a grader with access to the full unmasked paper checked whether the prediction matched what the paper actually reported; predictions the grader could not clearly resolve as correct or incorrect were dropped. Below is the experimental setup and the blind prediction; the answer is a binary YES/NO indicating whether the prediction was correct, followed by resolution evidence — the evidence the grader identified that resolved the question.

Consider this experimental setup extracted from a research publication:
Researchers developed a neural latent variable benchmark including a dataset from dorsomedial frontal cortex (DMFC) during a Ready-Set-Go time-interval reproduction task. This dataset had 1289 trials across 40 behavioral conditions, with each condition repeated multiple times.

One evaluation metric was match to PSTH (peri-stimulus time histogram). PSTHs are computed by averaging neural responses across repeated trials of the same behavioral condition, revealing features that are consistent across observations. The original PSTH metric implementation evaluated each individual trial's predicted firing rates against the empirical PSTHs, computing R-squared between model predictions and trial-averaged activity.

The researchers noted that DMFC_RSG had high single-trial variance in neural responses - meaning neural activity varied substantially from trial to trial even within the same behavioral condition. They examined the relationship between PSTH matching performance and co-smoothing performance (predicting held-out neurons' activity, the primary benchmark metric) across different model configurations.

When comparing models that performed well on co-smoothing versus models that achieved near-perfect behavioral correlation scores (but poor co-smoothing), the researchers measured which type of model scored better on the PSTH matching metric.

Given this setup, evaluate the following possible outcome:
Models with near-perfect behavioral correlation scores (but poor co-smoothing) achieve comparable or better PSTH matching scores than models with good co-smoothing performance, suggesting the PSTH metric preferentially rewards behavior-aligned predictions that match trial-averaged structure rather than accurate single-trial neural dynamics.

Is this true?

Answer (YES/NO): YES